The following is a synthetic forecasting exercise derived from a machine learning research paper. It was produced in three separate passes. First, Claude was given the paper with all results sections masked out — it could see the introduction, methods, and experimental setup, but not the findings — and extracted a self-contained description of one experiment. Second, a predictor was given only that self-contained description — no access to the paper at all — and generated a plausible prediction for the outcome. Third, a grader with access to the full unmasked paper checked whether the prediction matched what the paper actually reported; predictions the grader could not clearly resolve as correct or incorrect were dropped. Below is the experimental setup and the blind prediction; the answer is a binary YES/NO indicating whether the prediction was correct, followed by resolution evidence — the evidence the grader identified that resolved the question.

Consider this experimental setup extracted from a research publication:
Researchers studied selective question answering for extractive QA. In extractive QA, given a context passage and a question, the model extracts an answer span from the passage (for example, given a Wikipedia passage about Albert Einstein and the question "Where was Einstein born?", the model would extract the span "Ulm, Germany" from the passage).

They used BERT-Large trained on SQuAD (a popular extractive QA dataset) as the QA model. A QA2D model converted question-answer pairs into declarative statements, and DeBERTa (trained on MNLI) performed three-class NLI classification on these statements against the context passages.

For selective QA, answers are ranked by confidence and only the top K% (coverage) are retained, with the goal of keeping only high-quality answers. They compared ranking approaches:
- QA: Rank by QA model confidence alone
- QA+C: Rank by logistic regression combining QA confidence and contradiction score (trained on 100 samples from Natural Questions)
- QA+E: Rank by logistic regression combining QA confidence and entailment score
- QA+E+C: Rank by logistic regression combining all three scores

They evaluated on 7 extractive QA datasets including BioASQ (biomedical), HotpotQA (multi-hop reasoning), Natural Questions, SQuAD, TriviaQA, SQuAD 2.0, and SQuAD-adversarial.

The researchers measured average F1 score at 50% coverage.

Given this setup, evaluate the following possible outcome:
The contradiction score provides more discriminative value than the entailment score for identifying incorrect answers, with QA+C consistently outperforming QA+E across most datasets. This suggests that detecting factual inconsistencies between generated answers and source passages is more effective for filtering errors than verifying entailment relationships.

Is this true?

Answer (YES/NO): NO